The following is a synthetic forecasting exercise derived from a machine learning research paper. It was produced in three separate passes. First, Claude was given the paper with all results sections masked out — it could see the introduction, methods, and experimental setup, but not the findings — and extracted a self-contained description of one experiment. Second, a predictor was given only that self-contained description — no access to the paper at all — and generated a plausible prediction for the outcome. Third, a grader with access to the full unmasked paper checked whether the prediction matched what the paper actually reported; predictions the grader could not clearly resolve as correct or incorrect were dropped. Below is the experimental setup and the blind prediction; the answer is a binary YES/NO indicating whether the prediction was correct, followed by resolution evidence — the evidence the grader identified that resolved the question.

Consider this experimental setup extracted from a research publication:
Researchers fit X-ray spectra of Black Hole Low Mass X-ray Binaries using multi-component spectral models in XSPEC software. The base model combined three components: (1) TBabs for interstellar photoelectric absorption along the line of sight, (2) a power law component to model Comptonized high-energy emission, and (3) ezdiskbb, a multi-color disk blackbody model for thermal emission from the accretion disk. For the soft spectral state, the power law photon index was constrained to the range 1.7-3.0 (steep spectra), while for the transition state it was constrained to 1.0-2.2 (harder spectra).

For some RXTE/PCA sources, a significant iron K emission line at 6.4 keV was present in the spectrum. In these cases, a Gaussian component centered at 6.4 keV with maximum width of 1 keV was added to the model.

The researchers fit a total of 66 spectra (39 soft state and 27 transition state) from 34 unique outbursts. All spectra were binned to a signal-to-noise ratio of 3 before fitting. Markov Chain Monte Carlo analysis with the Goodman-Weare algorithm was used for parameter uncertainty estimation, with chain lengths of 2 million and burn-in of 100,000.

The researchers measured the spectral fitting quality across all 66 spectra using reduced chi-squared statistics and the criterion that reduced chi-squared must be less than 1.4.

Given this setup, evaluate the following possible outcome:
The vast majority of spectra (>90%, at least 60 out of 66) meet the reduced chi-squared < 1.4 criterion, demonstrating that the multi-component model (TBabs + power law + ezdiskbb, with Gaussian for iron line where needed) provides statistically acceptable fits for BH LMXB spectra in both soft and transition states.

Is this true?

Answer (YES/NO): YES